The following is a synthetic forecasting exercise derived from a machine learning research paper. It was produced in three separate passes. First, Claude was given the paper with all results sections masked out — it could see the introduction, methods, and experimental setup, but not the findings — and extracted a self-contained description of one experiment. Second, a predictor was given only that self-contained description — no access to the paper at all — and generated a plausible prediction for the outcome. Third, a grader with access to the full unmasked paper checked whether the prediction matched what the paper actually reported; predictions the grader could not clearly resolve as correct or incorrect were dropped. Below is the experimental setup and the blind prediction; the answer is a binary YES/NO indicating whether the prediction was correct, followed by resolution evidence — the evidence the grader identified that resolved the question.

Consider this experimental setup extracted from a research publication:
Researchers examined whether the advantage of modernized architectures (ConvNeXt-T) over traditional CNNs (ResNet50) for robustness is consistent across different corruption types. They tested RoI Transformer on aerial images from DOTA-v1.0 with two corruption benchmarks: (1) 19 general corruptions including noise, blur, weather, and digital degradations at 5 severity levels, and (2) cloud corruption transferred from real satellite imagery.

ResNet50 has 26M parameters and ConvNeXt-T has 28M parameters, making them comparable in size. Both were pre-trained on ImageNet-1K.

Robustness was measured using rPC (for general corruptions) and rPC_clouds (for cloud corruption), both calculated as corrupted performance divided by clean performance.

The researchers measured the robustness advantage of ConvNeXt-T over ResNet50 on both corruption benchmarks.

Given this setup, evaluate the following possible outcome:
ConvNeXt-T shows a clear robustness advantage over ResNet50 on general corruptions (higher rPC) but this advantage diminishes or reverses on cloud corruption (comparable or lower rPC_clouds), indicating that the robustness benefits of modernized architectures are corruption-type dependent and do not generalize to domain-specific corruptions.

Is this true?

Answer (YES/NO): NO